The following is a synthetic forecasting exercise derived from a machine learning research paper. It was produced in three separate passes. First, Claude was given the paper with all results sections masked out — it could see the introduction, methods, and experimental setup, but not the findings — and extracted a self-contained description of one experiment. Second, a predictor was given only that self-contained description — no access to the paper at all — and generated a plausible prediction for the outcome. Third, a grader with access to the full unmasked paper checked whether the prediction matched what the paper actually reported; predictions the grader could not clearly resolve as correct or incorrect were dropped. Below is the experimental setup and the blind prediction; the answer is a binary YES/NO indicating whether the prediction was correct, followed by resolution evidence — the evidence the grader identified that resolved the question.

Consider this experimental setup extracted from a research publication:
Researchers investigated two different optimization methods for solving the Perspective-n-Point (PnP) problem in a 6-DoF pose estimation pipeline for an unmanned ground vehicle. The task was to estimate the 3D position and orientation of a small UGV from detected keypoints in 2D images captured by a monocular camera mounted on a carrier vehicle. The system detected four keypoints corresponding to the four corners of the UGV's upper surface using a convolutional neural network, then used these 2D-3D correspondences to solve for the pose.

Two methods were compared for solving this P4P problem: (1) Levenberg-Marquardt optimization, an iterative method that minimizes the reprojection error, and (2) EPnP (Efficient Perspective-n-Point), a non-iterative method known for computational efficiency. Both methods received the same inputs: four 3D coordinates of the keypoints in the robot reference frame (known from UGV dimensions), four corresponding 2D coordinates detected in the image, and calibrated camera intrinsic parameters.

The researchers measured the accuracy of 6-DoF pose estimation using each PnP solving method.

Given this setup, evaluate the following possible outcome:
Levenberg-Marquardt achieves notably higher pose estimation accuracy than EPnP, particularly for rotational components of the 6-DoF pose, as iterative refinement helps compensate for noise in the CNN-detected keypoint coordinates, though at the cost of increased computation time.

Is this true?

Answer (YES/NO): NO